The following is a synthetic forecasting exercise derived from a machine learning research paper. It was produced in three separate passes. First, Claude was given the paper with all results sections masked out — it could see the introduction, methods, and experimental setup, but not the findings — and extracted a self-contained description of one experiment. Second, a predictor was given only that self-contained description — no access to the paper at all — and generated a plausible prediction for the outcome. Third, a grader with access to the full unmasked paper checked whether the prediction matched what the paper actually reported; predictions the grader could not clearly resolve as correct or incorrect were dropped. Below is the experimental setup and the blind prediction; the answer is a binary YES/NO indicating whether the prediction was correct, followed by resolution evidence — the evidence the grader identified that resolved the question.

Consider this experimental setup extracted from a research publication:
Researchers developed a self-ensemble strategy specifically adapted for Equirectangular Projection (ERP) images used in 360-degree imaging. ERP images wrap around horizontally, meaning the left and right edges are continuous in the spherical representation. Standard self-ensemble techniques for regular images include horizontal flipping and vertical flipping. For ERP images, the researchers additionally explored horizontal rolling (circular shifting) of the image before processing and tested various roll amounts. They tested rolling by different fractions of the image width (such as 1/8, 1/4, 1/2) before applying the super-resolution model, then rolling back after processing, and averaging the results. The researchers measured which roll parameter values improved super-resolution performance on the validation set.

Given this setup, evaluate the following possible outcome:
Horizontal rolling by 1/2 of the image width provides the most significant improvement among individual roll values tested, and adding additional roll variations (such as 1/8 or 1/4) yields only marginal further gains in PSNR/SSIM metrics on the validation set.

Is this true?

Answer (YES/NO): NO